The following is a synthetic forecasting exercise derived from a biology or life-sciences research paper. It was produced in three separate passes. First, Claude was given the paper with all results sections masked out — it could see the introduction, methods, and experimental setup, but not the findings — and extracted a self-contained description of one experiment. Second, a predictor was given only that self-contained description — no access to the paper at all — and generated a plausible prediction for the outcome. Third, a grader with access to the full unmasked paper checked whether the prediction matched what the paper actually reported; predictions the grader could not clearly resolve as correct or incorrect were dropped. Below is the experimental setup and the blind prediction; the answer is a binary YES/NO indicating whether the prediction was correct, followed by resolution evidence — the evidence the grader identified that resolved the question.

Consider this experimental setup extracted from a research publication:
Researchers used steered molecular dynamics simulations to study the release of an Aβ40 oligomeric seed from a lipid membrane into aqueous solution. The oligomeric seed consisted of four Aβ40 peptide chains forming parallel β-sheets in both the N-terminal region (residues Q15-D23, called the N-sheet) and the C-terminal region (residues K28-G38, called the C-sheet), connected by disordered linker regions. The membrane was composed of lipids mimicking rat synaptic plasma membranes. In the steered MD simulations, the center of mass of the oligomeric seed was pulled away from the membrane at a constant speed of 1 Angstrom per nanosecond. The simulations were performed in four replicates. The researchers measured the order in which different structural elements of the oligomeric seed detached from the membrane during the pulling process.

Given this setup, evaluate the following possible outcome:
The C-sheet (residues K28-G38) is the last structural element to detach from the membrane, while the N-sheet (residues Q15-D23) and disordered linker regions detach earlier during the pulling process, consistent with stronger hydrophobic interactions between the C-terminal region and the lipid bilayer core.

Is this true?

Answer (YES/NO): NO